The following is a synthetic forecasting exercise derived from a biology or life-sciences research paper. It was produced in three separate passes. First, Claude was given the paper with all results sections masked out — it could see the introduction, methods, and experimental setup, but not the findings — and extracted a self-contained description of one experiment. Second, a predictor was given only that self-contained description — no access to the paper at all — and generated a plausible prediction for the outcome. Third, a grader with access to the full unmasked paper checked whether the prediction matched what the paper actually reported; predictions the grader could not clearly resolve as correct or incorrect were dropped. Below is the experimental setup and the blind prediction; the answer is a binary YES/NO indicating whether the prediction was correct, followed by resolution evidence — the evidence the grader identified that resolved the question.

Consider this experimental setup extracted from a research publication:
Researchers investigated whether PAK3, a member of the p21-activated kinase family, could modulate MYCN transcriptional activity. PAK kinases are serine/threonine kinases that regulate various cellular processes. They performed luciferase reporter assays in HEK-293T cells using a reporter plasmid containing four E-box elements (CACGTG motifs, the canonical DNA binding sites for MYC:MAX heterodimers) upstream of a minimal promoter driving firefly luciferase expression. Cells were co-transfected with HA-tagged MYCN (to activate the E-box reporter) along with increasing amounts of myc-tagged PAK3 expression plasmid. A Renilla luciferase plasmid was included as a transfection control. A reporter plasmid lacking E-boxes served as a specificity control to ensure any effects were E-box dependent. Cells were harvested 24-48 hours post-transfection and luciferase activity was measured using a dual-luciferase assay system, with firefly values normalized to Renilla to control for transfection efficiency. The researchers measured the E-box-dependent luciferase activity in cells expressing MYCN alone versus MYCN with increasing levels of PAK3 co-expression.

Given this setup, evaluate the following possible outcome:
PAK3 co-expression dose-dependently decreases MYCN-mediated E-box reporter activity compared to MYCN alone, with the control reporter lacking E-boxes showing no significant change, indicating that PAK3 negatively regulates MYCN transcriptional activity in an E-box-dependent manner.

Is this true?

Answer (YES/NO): NO